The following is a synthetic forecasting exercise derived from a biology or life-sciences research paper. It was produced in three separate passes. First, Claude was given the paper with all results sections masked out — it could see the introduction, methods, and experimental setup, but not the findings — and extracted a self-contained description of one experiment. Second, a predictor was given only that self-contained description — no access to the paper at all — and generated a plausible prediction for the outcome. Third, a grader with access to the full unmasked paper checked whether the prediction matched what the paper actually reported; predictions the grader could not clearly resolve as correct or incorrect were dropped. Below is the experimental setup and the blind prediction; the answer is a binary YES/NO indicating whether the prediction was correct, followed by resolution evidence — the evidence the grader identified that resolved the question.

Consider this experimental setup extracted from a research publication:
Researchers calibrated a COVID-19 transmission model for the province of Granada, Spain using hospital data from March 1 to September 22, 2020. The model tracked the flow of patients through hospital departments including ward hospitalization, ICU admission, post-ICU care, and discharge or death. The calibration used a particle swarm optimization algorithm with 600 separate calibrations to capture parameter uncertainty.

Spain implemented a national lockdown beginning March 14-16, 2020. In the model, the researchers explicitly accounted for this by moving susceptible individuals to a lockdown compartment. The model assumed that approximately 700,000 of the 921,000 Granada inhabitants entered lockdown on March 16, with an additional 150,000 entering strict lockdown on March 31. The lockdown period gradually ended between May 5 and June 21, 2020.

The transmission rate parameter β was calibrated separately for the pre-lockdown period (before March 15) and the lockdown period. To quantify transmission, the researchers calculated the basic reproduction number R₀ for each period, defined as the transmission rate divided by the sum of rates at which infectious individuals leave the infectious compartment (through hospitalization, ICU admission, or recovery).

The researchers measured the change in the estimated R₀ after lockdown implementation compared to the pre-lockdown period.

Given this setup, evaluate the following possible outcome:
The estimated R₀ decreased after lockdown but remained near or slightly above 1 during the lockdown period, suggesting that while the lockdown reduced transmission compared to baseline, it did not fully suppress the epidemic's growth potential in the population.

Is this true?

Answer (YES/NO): NO